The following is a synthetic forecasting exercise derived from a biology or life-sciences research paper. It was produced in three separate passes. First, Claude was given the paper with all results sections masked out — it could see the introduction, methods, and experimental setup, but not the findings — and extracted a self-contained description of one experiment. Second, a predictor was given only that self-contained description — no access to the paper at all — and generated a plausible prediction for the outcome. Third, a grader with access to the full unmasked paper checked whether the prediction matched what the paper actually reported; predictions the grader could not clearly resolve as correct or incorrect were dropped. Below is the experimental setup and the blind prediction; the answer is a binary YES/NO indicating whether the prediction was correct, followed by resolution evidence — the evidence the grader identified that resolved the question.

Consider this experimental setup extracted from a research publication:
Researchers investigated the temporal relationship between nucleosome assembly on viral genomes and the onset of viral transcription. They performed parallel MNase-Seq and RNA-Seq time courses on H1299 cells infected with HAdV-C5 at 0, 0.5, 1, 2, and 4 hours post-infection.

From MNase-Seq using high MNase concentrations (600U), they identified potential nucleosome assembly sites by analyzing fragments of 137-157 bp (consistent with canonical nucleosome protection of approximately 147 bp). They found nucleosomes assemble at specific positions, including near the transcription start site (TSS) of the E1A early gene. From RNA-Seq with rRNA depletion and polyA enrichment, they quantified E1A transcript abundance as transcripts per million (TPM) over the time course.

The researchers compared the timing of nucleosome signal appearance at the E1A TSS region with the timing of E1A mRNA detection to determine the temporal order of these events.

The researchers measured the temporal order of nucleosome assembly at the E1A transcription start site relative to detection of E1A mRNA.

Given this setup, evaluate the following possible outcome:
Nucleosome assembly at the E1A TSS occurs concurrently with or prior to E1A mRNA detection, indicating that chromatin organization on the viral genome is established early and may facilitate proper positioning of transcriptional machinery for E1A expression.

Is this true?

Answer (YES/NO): YES